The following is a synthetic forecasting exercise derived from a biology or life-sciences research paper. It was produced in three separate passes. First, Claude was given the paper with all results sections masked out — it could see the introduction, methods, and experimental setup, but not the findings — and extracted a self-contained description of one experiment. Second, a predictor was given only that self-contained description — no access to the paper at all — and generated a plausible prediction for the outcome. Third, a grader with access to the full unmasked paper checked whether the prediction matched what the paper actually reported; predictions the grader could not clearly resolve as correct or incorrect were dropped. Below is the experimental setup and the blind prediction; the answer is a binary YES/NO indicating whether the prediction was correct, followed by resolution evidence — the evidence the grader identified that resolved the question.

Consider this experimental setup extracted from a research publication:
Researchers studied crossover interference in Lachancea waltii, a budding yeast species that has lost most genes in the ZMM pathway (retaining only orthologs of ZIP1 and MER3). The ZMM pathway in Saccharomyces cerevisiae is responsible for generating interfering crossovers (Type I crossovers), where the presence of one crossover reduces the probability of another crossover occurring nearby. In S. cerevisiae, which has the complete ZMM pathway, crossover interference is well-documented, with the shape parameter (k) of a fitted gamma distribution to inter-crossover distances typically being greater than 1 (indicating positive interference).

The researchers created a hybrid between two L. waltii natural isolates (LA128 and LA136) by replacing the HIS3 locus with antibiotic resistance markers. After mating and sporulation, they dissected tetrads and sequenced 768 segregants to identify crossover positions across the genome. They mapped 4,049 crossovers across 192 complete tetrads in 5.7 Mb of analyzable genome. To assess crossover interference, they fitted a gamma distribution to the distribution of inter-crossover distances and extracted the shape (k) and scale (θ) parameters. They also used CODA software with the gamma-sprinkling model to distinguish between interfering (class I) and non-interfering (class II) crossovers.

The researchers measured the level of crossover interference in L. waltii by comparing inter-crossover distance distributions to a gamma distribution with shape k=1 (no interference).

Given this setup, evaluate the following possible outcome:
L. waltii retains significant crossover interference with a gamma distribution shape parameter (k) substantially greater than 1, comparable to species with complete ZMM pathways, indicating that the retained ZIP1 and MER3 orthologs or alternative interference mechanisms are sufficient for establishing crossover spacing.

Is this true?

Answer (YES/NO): NO